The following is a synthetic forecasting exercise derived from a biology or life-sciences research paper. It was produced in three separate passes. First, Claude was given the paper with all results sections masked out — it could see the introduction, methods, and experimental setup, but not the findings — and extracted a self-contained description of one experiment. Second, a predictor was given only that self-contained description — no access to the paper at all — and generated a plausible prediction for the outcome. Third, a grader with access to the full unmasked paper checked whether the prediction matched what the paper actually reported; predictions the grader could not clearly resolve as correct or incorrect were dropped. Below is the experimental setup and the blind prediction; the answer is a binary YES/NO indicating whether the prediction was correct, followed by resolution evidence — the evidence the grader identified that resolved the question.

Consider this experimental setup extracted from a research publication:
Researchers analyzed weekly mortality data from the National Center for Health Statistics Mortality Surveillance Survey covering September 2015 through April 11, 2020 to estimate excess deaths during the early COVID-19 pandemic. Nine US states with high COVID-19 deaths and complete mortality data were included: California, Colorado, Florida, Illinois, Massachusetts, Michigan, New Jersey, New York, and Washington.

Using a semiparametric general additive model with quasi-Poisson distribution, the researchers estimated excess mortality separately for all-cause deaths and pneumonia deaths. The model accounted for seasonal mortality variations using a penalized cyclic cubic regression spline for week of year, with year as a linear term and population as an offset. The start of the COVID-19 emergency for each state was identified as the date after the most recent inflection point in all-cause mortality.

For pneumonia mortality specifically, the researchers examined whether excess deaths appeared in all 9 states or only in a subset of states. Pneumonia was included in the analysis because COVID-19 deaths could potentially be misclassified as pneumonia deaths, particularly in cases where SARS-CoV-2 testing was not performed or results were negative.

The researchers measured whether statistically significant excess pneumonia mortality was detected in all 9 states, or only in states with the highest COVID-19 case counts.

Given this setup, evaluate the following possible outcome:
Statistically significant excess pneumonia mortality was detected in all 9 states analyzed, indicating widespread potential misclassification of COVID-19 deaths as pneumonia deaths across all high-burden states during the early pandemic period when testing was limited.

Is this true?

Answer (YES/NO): YES